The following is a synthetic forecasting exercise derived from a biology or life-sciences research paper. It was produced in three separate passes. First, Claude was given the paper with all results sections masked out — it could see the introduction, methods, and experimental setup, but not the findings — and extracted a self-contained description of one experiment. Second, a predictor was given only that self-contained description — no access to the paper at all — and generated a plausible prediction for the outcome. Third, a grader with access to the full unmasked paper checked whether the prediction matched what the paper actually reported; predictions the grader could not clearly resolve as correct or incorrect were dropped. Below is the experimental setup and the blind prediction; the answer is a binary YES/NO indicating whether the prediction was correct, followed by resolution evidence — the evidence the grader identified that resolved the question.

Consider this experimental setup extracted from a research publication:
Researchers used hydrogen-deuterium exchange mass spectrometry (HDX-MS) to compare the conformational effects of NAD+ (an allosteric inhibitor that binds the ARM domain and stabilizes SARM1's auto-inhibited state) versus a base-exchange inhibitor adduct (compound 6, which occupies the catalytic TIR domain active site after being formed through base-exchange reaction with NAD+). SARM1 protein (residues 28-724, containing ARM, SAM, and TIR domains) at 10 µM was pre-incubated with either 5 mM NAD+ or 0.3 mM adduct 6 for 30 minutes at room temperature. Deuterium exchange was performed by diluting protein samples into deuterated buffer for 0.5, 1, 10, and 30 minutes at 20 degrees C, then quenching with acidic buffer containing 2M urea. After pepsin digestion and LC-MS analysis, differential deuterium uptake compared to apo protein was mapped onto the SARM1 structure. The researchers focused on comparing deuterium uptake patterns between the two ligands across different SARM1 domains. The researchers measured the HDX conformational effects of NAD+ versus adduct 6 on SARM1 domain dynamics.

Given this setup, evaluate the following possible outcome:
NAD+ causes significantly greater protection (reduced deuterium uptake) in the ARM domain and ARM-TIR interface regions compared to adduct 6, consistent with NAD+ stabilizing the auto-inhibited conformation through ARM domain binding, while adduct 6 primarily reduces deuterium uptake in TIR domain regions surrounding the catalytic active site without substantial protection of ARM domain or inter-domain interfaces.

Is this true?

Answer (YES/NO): YES